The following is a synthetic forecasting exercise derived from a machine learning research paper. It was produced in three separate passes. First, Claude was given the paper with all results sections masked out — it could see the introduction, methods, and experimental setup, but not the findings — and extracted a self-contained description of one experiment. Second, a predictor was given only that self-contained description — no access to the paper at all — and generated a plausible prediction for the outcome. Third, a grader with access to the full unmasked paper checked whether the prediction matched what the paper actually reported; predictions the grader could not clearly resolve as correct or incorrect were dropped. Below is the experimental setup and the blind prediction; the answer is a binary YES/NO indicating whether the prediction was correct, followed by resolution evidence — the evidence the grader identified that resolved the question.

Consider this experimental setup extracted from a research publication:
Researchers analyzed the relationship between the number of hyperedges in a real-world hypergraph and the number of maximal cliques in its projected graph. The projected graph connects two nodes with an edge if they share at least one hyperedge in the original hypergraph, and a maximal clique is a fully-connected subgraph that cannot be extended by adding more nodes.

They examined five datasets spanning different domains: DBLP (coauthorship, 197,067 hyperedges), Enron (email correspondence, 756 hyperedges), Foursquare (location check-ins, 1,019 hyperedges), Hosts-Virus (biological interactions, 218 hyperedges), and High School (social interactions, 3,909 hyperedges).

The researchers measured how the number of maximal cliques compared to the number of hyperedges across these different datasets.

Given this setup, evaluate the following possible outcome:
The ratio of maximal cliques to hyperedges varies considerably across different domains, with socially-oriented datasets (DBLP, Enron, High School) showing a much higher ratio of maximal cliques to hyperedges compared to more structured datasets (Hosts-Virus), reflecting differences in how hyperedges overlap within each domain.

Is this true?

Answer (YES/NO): NO